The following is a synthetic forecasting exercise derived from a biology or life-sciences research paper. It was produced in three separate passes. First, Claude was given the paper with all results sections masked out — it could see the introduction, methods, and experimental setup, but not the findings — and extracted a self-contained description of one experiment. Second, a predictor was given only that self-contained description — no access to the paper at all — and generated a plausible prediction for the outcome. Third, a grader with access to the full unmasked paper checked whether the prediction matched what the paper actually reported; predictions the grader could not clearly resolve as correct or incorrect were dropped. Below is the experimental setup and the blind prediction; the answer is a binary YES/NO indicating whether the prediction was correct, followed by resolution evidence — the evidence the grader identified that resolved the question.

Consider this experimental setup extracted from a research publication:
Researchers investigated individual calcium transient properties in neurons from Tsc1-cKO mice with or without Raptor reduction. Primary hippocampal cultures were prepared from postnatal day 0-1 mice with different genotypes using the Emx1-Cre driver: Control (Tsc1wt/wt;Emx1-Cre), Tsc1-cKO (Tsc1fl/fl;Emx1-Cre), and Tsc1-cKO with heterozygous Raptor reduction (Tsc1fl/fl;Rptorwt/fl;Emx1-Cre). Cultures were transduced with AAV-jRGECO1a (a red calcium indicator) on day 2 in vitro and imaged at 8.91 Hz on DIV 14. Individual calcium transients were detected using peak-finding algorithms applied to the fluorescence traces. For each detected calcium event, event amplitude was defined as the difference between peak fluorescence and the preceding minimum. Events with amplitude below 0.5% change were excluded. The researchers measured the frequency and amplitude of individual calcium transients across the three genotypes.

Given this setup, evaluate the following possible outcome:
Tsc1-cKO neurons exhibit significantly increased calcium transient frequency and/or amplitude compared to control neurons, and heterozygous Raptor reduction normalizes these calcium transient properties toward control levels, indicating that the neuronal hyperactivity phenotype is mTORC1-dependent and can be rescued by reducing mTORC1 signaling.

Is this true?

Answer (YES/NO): YES